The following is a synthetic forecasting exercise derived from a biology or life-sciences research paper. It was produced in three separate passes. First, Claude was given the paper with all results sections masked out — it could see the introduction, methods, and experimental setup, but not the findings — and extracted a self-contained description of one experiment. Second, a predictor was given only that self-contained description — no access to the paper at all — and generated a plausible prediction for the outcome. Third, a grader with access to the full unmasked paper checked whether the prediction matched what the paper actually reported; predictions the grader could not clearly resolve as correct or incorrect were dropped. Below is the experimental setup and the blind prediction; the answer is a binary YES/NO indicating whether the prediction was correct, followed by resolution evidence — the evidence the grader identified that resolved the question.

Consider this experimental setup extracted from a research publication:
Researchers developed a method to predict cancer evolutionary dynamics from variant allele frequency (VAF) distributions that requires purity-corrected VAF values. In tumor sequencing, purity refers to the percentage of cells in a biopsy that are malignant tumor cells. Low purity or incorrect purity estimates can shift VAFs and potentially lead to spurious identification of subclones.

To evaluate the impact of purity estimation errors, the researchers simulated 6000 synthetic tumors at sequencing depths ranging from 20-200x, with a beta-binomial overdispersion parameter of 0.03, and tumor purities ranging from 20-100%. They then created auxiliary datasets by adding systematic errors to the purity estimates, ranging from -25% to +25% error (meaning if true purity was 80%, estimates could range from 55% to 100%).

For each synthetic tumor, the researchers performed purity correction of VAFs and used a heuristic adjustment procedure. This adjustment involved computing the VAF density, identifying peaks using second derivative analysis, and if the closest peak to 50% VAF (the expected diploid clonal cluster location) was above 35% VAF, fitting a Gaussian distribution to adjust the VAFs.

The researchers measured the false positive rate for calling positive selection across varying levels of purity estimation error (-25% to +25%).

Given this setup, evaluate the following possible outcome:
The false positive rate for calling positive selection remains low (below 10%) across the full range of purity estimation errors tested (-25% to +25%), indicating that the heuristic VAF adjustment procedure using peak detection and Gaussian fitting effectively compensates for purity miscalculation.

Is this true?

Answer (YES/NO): YES